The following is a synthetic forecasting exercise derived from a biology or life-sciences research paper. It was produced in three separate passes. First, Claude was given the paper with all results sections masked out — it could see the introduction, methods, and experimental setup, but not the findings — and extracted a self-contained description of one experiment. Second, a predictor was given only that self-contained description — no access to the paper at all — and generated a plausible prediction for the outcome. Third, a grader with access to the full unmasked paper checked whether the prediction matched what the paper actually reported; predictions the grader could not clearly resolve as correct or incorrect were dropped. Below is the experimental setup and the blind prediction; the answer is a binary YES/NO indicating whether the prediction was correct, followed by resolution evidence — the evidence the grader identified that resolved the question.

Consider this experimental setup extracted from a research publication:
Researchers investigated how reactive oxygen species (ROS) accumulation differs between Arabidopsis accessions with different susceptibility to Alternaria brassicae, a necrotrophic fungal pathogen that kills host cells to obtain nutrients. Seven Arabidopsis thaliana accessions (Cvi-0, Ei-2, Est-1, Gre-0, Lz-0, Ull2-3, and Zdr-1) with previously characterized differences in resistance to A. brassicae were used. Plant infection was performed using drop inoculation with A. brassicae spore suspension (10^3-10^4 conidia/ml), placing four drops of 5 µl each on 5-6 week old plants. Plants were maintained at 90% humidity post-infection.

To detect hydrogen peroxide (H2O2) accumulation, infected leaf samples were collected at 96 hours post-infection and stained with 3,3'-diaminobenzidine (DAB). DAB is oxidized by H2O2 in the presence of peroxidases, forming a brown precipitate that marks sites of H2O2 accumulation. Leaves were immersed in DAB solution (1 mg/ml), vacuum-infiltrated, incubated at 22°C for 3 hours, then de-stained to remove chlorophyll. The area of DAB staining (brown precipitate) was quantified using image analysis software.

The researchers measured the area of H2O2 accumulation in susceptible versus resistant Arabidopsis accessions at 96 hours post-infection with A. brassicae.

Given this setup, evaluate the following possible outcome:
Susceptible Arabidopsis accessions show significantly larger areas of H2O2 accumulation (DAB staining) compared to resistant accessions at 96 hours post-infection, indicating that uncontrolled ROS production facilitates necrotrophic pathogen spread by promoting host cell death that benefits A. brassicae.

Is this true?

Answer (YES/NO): YES